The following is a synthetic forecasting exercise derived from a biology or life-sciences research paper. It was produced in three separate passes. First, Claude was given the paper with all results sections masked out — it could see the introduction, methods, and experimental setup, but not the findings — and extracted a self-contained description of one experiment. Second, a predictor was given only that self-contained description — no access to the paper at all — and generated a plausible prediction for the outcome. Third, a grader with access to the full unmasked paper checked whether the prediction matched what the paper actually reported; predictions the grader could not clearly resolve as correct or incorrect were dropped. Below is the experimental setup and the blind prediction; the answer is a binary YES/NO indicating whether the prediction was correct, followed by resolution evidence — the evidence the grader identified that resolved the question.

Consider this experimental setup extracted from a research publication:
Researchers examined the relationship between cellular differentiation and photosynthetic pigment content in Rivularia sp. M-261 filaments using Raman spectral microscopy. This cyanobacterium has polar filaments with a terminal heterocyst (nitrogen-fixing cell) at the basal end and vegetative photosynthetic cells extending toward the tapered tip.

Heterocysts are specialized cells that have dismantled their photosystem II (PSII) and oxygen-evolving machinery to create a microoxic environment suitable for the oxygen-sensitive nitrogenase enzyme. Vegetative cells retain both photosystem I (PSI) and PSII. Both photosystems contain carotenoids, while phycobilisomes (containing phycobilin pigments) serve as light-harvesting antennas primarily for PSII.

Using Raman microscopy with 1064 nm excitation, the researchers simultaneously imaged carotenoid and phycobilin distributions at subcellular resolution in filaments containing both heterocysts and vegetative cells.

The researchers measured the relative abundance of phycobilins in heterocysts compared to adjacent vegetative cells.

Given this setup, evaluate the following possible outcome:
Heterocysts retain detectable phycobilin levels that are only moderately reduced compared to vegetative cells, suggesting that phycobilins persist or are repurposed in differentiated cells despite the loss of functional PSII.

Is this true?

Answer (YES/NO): NO